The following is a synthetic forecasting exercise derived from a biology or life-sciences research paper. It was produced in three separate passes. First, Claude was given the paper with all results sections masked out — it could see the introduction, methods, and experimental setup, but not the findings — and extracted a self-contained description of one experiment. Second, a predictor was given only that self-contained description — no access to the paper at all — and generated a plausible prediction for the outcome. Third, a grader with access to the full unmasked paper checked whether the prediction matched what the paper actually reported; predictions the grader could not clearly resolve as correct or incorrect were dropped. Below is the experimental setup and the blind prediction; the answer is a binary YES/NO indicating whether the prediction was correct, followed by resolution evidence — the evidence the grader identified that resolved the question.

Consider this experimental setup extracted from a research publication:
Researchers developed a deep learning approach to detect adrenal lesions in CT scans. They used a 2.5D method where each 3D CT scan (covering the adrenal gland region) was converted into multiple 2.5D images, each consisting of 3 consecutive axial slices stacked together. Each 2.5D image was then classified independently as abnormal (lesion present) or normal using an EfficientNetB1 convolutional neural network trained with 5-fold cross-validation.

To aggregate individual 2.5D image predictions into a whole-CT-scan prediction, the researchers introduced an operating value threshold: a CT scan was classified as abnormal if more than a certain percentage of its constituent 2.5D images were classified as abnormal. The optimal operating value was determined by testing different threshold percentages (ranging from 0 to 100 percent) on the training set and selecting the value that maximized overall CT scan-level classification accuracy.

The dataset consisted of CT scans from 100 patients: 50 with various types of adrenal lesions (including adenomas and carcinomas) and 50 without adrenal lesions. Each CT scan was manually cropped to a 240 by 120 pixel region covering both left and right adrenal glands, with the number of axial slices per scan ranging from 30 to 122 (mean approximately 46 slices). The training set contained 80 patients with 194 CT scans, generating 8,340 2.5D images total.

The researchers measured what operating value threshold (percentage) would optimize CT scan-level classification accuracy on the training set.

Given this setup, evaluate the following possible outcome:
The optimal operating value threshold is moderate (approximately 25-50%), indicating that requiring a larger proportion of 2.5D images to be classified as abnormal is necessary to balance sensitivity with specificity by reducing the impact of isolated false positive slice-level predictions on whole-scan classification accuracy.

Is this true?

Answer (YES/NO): NO